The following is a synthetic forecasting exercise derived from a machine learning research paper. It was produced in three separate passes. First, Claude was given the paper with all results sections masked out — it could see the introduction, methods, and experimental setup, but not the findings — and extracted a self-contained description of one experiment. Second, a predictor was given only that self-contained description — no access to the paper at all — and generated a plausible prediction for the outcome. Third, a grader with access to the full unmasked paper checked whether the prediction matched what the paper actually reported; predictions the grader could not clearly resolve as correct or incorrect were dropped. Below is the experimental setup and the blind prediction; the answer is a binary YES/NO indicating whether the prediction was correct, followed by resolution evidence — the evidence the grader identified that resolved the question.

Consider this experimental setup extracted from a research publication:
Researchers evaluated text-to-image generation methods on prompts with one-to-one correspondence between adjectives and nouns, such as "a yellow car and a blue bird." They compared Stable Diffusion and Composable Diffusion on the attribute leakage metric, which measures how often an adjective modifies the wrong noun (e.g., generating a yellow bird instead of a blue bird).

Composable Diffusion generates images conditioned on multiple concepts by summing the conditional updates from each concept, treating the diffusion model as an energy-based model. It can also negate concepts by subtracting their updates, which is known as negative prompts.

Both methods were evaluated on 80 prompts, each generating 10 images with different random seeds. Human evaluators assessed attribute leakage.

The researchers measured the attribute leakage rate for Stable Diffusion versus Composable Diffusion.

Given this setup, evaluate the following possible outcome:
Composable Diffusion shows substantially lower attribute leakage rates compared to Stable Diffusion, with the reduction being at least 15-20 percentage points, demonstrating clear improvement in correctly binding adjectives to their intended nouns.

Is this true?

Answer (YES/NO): NO